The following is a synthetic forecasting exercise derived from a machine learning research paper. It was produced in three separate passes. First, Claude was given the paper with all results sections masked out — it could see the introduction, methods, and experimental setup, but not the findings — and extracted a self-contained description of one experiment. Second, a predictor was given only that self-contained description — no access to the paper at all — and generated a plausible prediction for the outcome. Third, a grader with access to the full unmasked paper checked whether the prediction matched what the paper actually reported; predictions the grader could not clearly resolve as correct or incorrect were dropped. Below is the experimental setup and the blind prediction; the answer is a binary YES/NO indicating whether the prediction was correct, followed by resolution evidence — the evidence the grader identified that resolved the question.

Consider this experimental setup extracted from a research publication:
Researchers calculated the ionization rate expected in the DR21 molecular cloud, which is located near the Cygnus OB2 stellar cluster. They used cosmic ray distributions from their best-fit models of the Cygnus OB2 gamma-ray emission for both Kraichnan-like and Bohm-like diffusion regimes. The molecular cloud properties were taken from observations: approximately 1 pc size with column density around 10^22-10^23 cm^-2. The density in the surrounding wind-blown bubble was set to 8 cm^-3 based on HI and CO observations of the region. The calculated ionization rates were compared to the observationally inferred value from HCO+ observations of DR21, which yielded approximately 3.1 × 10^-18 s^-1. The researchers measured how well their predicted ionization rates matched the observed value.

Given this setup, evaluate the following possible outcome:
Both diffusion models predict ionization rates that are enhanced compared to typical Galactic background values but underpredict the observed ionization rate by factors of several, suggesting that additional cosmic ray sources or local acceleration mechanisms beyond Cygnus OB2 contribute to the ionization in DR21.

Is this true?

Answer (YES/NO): NO